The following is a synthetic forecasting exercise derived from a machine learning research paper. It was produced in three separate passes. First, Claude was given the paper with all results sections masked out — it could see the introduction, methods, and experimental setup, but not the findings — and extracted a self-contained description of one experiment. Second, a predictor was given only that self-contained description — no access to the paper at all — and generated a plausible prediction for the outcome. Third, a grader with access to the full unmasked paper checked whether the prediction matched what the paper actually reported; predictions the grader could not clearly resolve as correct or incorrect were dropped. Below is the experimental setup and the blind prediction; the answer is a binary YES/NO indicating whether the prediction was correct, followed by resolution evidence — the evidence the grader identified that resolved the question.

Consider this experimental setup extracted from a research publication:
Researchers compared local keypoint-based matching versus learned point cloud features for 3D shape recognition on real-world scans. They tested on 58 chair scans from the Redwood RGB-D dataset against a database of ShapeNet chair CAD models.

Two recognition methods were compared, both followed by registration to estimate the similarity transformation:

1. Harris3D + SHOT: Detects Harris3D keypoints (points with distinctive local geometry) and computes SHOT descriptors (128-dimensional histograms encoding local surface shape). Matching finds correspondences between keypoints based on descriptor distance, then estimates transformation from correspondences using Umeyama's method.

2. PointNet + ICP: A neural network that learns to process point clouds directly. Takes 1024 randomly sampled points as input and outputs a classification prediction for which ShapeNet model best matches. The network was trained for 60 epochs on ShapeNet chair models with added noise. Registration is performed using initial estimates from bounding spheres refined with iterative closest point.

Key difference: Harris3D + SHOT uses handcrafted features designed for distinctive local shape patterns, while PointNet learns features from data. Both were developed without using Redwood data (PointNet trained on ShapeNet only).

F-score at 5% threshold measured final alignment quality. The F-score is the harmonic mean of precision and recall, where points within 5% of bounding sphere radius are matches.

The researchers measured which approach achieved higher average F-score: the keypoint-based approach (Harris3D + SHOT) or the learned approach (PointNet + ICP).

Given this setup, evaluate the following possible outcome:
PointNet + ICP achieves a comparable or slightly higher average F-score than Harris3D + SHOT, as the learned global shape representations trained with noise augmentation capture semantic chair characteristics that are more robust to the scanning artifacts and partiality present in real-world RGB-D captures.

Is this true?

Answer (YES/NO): NO